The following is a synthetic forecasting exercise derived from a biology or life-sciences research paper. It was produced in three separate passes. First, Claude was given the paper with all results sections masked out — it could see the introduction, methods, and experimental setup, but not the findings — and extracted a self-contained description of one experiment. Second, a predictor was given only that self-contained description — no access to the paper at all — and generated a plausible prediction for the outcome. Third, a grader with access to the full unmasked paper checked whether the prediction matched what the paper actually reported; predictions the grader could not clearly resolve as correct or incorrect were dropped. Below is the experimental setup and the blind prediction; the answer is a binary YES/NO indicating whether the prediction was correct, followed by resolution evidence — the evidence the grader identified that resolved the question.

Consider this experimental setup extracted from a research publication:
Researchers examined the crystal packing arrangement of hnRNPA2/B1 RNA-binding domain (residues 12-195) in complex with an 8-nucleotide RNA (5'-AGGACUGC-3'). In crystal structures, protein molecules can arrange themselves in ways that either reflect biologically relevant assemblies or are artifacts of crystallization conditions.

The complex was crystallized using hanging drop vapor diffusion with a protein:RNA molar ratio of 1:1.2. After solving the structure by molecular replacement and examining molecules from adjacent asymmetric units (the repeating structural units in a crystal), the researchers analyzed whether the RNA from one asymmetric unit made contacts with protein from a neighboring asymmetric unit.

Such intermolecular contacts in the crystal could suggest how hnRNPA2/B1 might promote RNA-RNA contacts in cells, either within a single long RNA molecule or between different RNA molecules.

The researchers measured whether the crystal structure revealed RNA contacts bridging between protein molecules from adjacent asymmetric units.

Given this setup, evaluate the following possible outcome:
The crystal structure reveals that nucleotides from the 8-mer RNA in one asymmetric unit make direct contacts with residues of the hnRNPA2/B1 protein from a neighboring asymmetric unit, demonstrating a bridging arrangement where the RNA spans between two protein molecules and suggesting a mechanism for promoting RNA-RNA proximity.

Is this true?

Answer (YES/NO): YES